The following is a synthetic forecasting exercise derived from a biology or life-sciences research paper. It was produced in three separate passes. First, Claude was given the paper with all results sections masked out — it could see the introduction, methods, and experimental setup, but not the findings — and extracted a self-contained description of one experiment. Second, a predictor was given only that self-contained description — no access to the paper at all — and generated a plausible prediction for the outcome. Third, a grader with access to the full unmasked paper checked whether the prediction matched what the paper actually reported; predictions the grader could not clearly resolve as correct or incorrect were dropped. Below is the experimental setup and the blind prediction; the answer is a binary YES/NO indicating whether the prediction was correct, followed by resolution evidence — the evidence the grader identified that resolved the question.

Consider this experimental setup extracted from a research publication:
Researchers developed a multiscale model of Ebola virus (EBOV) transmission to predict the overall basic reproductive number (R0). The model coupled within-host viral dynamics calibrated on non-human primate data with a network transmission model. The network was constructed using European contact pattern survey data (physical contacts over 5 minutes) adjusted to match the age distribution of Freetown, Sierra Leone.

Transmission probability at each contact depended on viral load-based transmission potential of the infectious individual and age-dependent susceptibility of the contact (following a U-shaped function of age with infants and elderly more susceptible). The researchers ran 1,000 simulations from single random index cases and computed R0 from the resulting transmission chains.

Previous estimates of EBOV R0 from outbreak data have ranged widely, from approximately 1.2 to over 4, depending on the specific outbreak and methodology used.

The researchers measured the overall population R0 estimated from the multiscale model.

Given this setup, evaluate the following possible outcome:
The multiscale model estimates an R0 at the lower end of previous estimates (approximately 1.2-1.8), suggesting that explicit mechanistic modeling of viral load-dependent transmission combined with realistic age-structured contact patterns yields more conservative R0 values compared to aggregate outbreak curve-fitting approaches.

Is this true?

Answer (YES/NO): YES